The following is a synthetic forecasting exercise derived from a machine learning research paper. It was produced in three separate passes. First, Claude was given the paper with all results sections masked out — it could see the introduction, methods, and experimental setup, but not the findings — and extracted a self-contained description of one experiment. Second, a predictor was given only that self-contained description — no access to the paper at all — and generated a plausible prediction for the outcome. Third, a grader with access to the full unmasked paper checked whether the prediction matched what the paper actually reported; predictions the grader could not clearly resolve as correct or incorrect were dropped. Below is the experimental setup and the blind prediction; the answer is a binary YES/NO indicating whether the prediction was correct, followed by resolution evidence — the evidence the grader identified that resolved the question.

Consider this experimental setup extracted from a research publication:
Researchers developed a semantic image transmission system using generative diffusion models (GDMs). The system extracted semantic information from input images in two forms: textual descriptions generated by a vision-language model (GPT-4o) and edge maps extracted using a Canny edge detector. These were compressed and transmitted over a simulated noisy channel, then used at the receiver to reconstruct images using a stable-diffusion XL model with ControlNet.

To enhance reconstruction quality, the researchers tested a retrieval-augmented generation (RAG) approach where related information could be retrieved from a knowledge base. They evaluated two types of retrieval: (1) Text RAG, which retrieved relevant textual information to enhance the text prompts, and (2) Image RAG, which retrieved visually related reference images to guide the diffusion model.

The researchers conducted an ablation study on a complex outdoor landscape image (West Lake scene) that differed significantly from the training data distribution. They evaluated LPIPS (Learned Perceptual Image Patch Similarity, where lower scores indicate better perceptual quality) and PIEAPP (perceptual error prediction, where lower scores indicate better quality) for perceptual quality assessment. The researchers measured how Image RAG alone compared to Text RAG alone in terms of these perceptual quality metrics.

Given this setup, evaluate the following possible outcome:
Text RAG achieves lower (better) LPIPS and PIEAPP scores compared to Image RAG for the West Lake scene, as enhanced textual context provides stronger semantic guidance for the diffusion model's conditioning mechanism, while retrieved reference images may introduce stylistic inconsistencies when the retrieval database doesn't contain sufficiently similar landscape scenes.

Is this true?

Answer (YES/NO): NO